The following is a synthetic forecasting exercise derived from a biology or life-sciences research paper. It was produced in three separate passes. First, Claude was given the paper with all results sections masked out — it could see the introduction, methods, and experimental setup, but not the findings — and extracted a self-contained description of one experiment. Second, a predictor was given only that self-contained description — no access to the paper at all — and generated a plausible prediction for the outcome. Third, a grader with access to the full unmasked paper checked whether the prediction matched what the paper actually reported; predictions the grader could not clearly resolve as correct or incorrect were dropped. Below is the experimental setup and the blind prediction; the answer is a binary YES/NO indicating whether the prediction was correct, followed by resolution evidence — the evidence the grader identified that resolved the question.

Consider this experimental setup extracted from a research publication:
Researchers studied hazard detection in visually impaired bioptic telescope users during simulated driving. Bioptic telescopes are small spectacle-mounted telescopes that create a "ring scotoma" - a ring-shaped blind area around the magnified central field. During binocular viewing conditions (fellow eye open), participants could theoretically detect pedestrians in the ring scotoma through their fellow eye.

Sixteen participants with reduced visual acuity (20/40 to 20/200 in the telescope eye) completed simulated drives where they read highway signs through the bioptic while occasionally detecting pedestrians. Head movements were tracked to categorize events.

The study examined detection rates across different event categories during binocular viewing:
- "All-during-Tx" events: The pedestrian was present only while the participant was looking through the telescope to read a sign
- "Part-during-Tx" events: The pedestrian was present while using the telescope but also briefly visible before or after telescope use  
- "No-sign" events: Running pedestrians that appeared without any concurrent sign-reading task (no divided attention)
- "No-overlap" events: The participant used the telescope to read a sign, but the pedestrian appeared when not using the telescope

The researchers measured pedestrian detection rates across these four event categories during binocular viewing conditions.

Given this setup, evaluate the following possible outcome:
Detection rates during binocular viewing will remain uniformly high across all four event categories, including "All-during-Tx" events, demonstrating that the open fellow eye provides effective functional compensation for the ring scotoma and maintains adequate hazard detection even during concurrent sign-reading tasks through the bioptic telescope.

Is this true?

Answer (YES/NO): NO